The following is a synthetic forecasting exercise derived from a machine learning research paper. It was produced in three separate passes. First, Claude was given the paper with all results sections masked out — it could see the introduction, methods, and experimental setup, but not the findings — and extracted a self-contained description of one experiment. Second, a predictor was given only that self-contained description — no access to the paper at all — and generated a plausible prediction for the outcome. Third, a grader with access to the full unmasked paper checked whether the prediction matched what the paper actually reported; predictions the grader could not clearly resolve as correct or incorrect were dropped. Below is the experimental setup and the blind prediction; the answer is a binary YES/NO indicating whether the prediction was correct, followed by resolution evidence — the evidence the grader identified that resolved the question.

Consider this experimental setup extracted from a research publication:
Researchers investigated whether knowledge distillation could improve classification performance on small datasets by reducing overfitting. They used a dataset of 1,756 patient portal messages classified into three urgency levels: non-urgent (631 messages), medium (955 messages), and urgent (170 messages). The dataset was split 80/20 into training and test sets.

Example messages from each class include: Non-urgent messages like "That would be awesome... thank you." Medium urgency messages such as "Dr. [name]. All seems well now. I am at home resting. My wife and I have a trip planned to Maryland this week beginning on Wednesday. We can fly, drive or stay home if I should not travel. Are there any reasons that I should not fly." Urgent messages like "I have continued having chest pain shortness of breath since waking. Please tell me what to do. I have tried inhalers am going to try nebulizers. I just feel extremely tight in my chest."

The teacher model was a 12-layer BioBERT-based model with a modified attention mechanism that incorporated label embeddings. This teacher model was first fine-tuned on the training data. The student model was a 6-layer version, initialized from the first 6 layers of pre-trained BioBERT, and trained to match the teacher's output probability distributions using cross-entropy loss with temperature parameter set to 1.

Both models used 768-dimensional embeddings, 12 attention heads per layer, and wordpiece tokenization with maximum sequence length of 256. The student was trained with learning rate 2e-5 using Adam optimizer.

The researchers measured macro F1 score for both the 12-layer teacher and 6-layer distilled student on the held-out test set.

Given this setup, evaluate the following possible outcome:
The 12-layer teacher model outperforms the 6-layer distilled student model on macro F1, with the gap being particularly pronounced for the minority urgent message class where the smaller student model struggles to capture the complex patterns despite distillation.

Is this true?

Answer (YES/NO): NO